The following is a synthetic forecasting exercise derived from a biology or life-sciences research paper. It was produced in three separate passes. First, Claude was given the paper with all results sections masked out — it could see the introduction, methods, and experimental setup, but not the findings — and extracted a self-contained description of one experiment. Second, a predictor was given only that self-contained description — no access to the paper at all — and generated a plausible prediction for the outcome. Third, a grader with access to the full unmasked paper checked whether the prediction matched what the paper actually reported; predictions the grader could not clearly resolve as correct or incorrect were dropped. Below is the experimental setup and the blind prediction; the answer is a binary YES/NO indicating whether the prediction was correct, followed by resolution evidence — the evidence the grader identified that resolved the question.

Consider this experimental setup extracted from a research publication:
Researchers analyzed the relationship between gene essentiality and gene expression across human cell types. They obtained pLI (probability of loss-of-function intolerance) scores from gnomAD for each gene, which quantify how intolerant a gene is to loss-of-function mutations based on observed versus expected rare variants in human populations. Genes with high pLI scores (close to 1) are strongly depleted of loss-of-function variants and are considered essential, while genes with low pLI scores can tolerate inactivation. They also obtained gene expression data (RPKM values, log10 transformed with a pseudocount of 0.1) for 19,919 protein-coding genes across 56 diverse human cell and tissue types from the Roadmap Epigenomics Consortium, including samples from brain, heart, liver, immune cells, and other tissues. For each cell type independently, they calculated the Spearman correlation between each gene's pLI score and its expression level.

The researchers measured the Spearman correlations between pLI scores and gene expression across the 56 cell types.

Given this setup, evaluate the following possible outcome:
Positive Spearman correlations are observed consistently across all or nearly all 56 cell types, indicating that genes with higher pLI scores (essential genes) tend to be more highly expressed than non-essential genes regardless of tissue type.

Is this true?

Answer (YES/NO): YES